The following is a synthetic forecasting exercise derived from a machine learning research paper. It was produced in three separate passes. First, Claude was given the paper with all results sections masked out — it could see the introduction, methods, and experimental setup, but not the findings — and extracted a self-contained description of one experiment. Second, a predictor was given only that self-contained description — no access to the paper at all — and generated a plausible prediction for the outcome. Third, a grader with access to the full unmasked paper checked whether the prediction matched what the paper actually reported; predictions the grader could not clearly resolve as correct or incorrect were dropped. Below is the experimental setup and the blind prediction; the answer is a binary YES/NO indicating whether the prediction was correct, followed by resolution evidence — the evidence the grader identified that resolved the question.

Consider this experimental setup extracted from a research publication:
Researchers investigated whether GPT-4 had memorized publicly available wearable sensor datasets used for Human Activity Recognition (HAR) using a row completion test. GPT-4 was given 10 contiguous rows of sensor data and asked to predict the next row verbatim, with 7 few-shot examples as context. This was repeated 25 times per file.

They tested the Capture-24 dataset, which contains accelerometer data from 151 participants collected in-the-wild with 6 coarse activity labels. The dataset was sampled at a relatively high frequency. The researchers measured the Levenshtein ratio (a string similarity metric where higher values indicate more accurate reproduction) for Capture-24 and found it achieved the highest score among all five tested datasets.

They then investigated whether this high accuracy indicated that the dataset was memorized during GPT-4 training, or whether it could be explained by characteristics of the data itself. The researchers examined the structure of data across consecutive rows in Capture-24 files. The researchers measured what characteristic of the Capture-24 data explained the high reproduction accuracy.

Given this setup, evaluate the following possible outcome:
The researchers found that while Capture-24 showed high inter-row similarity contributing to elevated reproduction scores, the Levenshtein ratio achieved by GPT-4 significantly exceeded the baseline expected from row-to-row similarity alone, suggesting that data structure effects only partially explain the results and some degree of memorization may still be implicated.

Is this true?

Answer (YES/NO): NO